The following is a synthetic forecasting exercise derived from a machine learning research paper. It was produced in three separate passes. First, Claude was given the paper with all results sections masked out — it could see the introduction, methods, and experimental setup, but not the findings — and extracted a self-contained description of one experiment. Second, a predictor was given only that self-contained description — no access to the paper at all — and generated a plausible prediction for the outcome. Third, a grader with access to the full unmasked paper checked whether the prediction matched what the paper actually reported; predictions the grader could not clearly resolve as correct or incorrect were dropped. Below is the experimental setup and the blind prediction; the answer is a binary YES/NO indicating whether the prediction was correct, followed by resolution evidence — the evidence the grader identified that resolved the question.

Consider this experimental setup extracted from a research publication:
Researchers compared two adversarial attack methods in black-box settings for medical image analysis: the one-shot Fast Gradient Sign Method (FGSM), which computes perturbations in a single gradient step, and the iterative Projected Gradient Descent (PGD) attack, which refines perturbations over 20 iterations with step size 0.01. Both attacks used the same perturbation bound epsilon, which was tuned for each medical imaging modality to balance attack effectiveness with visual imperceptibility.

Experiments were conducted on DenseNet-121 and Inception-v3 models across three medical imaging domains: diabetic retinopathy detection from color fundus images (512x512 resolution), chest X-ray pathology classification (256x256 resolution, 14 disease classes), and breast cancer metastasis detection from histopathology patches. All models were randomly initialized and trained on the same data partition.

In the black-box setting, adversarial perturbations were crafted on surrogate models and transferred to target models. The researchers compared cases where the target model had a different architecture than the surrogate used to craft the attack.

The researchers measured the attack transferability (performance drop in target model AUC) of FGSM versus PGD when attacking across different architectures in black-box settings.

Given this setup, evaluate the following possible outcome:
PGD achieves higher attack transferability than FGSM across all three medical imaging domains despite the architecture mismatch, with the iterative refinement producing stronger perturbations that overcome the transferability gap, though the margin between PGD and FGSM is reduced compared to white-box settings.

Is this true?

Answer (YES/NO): NO